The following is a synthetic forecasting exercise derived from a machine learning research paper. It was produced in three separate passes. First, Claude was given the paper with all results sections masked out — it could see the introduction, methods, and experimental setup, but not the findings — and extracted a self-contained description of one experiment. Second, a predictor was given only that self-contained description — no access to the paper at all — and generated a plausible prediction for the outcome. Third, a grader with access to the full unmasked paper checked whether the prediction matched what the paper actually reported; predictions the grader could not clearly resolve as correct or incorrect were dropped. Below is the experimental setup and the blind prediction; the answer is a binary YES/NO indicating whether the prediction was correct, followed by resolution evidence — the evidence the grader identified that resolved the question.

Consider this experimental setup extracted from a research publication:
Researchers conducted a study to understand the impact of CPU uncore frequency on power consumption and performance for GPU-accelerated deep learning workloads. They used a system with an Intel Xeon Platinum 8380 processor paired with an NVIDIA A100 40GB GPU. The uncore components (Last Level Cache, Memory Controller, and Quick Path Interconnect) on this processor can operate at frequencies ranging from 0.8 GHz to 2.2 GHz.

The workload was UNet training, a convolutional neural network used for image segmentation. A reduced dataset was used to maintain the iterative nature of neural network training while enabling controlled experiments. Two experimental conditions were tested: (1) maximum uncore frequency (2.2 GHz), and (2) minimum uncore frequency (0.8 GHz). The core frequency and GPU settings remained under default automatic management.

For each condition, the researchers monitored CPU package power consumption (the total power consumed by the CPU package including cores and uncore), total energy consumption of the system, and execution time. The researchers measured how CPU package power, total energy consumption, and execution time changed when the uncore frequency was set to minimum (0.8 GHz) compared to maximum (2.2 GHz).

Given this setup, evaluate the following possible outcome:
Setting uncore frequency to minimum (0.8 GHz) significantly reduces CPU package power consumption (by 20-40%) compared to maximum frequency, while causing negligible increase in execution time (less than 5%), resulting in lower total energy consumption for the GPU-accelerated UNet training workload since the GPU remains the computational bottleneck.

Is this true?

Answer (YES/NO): NO